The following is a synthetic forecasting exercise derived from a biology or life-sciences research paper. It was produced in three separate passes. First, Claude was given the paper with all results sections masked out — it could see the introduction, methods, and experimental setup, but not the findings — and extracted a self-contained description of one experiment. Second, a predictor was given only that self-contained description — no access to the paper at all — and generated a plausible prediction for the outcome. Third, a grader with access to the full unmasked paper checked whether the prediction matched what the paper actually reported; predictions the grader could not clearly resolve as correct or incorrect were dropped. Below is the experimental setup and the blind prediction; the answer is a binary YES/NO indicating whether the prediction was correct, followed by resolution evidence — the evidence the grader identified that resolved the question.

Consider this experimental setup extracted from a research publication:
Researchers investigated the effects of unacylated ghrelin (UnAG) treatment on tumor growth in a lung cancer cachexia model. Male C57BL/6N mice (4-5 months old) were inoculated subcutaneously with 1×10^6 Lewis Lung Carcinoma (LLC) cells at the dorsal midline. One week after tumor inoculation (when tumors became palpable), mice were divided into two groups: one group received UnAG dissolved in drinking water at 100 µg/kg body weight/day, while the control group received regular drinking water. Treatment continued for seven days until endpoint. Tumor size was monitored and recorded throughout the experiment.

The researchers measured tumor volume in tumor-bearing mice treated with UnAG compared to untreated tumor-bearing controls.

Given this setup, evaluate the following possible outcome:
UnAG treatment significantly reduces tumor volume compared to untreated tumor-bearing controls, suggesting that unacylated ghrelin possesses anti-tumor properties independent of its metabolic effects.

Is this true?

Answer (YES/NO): NO